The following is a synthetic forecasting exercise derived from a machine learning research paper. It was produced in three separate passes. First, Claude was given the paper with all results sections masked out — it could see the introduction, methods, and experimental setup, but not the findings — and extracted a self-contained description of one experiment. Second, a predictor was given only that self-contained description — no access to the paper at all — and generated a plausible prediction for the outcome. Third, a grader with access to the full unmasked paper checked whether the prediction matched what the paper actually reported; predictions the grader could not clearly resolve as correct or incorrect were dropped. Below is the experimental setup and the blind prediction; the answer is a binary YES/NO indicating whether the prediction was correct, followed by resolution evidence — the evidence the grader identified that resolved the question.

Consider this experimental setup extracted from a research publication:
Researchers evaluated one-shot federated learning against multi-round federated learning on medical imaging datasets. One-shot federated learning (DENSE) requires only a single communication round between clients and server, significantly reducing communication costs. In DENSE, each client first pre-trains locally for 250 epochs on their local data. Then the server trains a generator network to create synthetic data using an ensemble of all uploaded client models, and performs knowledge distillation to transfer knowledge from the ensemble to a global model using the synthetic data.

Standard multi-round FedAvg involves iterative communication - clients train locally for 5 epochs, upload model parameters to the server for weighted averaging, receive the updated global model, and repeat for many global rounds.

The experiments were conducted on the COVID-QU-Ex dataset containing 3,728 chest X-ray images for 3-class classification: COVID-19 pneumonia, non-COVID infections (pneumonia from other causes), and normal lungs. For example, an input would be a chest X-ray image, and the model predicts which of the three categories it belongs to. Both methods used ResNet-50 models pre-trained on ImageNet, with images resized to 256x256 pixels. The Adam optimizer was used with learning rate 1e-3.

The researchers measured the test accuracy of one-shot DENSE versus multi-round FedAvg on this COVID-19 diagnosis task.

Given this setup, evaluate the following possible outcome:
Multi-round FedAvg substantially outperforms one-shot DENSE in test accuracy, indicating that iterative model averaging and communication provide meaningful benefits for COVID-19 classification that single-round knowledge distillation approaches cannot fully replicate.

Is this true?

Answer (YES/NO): YES